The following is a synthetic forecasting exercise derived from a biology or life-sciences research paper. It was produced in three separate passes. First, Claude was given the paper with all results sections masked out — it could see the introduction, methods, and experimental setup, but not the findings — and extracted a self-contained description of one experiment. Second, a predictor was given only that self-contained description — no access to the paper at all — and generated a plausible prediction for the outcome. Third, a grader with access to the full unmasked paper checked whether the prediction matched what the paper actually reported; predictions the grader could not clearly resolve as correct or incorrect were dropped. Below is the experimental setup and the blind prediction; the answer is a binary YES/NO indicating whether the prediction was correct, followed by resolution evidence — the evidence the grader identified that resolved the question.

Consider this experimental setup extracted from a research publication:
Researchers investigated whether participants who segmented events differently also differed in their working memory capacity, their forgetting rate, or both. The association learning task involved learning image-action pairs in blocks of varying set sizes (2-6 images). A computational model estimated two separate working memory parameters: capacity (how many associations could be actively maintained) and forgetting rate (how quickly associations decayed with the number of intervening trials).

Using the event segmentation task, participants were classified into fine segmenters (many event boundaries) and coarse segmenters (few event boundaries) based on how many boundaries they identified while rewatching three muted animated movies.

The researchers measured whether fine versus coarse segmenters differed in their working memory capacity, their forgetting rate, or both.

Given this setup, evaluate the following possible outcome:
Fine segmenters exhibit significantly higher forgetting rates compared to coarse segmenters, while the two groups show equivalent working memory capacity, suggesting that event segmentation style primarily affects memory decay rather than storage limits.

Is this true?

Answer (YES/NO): NO